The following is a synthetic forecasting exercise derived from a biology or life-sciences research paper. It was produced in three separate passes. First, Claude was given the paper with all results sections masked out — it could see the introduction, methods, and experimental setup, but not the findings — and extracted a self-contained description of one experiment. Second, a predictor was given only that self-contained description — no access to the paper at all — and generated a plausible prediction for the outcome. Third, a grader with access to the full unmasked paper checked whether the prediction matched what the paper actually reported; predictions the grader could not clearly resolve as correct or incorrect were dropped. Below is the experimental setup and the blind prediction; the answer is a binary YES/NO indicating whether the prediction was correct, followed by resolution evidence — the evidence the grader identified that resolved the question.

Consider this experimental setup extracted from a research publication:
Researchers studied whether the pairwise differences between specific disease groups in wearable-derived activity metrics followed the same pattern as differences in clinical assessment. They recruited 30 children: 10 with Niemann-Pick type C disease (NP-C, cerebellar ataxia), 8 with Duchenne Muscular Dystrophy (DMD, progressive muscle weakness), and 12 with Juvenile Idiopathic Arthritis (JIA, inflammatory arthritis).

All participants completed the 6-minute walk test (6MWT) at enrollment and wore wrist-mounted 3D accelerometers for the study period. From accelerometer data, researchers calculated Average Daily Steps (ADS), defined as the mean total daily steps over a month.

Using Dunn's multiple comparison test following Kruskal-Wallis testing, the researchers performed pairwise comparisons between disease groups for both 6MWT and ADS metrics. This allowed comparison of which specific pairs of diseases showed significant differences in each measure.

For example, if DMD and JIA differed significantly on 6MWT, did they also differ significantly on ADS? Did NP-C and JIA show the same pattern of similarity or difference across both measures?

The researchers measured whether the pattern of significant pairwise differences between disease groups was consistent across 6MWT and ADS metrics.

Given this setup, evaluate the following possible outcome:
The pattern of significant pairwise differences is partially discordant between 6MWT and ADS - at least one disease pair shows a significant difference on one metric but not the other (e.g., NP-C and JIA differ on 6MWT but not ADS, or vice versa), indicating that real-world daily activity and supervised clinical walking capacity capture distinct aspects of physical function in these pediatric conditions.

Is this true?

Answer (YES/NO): YES